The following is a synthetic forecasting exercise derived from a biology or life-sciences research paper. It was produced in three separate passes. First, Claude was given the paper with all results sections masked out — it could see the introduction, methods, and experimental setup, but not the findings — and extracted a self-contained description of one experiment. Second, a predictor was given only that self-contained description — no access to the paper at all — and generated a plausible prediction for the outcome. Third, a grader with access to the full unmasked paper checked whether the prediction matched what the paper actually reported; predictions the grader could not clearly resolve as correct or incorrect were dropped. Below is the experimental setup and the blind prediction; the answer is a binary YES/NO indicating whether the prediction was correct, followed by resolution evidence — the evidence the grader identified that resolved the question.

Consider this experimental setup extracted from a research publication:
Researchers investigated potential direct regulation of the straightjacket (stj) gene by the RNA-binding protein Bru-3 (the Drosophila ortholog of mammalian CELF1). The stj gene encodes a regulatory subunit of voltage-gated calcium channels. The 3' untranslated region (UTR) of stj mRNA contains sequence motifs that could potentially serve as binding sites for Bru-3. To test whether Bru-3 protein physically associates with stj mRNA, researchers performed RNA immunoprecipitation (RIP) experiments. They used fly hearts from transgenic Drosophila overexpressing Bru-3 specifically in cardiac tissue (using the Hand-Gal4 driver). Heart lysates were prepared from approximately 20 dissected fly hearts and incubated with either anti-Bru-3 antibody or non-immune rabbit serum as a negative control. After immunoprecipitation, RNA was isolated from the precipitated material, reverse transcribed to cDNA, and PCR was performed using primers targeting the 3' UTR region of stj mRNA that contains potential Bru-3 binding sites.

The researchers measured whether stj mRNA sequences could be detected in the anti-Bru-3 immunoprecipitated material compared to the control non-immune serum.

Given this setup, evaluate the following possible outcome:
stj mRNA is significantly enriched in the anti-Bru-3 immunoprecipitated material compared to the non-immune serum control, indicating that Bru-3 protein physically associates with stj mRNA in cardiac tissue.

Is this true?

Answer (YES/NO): YES